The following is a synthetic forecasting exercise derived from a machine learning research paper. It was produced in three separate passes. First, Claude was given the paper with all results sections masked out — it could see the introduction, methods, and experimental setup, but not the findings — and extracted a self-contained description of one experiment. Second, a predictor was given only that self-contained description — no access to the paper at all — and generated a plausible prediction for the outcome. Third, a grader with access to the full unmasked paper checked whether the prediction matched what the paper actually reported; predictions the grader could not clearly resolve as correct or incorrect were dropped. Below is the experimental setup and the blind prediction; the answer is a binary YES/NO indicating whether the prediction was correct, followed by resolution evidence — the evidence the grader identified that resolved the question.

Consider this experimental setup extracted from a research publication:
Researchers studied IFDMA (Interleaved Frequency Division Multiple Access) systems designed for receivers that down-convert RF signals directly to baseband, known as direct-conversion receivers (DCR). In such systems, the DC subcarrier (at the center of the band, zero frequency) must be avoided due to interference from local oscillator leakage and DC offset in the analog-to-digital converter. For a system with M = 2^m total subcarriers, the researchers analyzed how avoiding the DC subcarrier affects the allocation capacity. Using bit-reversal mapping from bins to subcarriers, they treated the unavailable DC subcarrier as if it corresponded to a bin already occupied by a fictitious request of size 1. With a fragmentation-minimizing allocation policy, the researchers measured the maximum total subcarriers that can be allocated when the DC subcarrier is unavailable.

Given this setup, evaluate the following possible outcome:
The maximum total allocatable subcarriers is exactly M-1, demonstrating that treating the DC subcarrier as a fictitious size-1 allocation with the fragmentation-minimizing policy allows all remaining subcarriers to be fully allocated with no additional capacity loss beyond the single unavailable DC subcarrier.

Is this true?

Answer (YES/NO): YES